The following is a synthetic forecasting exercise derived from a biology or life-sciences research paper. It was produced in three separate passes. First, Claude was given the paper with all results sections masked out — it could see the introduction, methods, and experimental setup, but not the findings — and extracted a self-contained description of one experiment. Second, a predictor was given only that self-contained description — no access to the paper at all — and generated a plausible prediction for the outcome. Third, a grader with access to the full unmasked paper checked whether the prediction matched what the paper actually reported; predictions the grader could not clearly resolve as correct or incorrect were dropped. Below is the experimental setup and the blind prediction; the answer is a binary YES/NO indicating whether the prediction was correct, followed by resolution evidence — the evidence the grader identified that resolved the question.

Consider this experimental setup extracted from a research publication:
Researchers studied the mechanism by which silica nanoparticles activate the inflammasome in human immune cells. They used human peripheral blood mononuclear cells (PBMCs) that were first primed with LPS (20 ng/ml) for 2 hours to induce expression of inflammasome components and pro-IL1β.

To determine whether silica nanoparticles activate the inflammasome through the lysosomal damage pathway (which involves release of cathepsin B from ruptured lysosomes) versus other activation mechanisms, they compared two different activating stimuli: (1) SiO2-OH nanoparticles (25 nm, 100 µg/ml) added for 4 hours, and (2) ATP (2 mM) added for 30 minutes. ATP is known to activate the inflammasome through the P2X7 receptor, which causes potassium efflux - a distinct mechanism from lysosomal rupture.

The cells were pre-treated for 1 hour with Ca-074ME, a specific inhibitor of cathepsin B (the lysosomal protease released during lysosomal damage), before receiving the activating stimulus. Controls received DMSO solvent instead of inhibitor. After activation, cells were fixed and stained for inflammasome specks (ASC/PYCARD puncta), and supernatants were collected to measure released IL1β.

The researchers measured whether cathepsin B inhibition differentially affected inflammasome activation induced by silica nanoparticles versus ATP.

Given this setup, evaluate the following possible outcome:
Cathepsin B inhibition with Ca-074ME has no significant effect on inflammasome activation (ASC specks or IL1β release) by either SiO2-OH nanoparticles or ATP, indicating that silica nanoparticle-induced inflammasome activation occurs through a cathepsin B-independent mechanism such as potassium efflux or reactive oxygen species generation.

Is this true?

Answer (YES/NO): NO